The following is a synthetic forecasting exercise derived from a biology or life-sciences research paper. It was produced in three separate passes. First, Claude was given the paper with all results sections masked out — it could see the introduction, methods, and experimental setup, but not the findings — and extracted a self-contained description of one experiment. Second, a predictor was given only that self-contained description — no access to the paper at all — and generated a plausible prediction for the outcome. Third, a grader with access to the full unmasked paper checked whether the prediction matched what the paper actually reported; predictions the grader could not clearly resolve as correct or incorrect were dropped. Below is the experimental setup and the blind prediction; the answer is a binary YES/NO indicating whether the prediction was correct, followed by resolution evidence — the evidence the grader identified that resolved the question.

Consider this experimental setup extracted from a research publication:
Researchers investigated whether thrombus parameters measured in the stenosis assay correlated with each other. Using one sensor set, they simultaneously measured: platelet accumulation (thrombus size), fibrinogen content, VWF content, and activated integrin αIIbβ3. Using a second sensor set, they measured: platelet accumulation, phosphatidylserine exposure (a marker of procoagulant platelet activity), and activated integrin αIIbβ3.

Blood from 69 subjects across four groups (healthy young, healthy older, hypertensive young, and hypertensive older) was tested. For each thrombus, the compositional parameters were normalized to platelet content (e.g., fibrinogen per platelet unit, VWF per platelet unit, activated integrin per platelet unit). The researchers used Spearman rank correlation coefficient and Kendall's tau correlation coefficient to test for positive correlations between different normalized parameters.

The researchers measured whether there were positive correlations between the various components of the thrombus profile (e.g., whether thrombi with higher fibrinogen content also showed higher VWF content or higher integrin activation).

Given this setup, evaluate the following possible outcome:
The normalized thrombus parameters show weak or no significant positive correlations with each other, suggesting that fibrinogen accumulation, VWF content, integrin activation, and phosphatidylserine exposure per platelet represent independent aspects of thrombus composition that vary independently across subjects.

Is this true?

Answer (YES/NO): NO